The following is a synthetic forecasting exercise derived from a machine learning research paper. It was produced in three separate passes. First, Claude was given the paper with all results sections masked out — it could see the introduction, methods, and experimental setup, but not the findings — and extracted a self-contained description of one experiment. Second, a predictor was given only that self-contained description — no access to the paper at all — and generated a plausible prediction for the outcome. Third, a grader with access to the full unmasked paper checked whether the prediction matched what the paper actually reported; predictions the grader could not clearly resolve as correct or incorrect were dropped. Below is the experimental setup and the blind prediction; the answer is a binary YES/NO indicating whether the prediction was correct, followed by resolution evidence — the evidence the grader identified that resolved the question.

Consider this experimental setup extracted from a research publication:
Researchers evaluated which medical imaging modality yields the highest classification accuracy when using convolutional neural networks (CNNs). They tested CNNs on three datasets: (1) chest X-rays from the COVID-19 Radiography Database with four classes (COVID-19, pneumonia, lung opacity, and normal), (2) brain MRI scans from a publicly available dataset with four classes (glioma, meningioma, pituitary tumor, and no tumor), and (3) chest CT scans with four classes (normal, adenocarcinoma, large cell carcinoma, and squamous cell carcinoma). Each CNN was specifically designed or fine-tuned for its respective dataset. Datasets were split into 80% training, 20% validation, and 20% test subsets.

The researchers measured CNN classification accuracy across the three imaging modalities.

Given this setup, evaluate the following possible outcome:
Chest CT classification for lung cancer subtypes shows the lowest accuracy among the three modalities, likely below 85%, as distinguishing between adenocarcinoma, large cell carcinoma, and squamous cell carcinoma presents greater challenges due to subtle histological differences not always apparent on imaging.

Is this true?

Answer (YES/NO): NO